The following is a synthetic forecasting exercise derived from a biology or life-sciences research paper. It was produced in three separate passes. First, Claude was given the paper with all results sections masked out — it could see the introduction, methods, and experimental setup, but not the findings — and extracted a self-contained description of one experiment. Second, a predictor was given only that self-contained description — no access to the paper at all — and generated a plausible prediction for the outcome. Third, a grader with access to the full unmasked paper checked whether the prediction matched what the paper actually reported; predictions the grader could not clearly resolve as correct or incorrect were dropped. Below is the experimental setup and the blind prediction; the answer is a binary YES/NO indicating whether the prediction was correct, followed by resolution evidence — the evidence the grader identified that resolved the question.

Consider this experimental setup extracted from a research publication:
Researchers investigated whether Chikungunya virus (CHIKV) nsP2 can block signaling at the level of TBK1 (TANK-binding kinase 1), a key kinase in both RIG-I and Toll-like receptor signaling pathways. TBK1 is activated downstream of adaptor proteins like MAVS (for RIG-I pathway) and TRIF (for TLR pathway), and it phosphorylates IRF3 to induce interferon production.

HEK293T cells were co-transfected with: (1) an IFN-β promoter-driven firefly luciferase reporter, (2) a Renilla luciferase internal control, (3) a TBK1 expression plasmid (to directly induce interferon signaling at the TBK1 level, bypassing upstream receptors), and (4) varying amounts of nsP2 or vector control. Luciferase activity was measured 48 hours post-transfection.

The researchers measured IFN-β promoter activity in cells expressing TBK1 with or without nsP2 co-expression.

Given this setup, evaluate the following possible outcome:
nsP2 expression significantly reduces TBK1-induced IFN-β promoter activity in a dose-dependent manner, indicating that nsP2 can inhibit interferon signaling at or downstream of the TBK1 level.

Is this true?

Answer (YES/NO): NO